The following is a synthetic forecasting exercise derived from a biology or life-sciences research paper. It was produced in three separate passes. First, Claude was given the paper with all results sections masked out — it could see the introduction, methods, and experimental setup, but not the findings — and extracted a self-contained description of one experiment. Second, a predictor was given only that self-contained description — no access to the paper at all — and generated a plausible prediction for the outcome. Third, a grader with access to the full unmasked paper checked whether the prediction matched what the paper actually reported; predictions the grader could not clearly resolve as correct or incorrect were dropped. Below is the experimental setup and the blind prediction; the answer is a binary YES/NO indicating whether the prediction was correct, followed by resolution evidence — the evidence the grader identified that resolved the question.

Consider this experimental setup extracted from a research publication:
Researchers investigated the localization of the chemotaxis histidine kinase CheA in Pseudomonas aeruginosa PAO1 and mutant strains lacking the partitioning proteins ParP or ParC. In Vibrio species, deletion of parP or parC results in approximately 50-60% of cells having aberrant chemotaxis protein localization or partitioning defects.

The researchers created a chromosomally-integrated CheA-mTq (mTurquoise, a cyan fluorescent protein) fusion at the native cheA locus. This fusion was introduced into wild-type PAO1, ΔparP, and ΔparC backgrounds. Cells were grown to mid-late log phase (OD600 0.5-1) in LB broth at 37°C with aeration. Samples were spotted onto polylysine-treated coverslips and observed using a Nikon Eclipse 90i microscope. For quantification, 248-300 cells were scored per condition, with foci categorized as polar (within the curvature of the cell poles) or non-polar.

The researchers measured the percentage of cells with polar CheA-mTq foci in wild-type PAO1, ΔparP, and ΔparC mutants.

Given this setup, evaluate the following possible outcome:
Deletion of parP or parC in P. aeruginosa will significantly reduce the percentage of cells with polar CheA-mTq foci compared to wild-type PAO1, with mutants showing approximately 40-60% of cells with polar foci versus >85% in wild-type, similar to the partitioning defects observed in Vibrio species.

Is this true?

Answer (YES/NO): NO